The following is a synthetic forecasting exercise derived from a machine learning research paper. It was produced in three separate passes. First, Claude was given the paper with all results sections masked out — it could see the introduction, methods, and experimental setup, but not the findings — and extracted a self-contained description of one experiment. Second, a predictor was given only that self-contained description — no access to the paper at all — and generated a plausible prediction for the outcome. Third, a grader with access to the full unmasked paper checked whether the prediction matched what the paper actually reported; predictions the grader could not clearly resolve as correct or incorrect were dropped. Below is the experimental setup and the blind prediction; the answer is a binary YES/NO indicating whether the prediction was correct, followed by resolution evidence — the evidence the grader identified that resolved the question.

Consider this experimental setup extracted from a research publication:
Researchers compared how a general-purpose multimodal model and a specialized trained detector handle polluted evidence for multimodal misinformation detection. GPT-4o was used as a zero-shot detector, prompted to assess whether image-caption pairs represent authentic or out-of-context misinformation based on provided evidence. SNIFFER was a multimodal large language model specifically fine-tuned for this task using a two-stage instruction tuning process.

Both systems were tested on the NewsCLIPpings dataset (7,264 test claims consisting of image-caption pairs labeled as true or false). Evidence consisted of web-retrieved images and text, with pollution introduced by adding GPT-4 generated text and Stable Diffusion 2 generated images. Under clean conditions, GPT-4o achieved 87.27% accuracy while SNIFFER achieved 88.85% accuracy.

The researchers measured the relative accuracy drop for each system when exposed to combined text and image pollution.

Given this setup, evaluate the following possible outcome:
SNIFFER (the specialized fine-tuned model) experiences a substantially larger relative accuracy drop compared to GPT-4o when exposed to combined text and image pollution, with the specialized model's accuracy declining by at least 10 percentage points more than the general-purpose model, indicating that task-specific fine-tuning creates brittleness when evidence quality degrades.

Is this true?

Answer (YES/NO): NO